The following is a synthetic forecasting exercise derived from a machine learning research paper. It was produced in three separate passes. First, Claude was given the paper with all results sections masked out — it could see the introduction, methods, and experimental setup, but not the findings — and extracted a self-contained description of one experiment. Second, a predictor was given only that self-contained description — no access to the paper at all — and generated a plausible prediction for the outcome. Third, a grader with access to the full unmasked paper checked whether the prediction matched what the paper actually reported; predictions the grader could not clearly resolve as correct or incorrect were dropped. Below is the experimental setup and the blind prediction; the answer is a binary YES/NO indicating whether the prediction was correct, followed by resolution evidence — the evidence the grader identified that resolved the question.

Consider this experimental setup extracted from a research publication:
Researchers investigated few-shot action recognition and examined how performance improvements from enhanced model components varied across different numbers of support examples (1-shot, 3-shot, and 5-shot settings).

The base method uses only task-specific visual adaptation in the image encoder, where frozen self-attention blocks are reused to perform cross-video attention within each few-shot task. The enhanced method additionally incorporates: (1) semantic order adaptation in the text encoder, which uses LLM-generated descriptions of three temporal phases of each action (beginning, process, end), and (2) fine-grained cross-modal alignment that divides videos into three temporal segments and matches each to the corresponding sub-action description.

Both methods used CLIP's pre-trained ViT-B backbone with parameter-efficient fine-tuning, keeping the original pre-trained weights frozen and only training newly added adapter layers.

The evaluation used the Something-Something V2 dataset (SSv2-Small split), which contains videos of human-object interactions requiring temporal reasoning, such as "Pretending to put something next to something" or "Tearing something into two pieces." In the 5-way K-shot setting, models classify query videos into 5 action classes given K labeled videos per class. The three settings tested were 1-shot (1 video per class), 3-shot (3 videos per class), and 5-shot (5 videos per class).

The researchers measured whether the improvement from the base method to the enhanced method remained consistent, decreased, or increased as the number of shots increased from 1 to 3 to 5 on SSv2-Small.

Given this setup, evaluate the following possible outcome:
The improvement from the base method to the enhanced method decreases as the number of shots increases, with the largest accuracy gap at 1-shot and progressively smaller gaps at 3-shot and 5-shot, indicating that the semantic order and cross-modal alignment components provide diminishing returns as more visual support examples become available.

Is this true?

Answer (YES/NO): NO